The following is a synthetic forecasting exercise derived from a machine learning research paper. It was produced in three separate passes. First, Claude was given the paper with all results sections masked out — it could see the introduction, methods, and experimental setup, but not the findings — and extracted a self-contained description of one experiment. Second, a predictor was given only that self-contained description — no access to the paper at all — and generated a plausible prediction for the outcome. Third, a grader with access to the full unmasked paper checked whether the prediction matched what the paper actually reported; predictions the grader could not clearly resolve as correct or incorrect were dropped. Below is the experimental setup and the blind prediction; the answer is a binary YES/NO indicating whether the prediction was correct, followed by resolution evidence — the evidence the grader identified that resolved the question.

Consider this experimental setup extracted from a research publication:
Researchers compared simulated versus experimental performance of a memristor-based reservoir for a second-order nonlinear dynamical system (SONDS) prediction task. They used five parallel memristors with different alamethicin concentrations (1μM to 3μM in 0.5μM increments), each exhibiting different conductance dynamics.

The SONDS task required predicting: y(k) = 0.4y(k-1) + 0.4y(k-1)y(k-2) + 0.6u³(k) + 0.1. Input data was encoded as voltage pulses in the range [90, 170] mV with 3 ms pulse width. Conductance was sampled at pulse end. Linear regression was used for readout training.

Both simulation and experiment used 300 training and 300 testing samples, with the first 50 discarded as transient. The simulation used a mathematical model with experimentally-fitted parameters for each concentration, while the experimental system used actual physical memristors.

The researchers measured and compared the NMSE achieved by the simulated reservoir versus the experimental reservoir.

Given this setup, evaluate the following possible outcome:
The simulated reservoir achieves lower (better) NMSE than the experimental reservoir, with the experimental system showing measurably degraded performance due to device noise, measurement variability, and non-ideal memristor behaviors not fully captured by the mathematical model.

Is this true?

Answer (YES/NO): YES